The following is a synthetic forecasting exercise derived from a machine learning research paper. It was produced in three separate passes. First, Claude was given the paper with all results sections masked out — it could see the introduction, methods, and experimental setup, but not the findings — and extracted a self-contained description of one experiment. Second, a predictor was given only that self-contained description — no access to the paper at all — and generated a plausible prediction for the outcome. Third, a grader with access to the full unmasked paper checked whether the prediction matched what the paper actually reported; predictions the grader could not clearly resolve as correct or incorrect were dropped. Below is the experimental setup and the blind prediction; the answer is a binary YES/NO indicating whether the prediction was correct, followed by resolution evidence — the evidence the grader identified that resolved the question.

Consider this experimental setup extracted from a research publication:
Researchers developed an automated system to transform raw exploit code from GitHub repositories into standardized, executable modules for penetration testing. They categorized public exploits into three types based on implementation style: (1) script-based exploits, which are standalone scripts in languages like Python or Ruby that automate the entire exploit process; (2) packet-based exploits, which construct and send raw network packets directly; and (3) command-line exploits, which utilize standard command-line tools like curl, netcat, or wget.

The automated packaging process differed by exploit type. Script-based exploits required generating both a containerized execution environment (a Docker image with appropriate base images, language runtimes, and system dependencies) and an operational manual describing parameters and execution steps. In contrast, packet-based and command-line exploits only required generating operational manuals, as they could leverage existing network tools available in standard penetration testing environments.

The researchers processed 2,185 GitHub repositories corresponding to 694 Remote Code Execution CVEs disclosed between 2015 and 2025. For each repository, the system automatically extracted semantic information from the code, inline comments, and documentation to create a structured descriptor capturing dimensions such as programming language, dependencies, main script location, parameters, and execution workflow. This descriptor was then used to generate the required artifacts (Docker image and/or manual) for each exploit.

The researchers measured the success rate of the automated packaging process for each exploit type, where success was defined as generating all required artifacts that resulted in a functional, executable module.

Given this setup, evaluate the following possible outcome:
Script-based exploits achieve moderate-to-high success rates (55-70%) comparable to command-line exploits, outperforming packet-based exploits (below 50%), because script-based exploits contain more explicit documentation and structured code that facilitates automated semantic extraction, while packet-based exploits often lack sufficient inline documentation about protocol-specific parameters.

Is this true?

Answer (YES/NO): NO